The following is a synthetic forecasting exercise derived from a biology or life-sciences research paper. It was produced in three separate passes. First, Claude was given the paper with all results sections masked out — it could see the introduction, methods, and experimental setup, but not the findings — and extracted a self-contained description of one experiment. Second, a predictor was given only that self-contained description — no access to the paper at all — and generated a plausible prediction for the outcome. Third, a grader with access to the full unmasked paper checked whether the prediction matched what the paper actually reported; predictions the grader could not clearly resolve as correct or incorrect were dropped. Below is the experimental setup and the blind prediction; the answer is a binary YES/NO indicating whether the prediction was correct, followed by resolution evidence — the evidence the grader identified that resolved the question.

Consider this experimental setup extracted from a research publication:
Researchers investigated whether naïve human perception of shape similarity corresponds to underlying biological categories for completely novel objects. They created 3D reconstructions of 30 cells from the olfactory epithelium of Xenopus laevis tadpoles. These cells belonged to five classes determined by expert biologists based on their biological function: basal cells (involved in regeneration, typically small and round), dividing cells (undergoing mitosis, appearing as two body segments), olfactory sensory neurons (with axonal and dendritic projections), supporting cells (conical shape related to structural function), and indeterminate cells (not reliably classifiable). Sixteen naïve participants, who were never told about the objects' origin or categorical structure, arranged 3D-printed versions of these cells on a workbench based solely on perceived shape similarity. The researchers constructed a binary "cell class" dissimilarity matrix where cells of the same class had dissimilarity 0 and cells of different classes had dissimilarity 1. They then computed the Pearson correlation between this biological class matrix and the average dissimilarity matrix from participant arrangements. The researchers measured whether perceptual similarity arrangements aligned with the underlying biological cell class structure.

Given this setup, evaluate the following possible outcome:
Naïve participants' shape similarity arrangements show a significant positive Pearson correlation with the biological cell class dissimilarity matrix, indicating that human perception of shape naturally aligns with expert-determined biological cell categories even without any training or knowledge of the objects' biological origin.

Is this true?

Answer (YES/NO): YES